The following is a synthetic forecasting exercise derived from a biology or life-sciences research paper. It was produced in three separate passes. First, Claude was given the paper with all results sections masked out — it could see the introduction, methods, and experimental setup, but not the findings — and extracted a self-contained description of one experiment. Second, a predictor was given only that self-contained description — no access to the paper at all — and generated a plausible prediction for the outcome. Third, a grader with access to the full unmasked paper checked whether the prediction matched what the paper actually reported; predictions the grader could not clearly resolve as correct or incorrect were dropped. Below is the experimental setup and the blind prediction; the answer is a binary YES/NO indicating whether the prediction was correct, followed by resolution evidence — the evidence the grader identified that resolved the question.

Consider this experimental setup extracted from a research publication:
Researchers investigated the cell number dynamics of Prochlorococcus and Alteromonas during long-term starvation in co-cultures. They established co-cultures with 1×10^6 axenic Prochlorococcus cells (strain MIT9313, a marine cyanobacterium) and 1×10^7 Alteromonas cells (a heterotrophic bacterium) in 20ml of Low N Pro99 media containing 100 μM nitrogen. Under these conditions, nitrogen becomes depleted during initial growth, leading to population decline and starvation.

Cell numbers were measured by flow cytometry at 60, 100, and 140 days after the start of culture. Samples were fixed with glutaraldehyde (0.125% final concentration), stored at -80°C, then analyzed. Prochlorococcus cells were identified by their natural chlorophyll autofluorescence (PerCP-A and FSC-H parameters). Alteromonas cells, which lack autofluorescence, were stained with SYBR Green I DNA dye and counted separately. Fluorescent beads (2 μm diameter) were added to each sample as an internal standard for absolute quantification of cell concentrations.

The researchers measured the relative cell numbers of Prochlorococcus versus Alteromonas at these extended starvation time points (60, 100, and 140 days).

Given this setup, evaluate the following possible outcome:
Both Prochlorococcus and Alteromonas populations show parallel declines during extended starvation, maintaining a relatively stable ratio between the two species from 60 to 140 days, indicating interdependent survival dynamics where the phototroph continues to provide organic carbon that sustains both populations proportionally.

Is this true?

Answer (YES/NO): NO